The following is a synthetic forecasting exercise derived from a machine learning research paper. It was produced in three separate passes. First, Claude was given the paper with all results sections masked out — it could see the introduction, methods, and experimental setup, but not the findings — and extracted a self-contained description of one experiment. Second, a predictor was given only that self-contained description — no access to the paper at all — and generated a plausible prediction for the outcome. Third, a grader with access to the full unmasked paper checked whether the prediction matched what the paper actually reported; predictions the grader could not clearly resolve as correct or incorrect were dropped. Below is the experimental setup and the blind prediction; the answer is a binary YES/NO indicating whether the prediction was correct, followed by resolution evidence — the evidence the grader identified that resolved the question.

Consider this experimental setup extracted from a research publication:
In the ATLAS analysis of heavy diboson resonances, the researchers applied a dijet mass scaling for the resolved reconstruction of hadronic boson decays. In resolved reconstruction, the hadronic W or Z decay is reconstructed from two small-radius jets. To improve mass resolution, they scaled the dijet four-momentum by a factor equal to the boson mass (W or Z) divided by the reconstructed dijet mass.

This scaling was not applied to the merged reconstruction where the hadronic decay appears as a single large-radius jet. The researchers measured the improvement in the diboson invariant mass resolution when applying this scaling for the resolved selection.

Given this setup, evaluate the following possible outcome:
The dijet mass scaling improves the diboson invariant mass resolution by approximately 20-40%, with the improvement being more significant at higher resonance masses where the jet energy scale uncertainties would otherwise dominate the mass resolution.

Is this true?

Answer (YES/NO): NO